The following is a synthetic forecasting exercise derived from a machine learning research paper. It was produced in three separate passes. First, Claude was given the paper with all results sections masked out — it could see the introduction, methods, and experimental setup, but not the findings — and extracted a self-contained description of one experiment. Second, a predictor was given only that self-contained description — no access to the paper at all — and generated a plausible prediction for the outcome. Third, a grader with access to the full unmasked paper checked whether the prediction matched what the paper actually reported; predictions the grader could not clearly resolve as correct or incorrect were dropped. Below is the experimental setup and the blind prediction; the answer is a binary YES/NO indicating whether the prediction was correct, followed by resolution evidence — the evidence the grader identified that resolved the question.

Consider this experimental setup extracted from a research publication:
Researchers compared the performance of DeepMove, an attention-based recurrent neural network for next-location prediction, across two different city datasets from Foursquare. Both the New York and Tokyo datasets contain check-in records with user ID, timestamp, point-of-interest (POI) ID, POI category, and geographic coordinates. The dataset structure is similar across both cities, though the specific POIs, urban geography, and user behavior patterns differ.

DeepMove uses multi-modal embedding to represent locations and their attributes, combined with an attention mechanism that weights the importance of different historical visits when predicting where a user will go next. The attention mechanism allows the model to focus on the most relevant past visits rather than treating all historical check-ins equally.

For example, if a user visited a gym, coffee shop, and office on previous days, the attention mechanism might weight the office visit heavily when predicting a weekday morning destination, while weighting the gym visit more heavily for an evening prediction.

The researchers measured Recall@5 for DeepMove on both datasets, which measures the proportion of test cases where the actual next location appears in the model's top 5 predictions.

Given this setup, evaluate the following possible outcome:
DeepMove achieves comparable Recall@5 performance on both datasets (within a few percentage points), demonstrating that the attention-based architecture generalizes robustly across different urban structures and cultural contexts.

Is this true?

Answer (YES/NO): YES